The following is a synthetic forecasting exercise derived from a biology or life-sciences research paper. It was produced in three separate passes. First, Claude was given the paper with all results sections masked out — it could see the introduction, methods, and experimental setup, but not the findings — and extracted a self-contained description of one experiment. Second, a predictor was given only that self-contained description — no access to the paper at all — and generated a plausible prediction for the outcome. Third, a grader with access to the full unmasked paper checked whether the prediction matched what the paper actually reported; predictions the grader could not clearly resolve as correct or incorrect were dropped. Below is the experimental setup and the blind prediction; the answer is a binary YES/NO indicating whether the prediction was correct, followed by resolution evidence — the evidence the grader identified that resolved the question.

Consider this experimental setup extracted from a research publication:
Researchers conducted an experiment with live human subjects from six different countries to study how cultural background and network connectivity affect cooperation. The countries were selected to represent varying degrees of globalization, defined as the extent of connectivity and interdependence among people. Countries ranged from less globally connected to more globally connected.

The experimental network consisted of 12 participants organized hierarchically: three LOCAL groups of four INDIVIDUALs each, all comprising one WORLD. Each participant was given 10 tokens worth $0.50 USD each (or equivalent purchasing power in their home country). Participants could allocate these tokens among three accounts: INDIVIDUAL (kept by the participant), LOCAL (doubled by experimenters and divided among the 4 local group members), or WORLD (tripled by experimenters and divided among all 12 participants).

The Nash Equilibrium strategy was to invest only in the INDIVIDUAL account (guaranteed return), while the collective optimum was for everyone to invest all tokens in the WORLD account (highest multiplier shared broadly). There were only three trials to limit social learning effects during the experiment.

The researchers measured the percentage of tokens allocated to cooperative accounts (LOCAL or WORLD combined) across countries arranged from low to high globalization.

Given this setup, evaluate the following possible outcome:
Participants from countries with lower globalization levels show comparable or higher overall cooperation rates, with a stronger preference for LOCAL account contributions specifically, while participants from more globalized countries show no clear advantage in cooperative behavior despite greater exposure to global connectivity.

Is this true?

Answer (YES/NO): NO